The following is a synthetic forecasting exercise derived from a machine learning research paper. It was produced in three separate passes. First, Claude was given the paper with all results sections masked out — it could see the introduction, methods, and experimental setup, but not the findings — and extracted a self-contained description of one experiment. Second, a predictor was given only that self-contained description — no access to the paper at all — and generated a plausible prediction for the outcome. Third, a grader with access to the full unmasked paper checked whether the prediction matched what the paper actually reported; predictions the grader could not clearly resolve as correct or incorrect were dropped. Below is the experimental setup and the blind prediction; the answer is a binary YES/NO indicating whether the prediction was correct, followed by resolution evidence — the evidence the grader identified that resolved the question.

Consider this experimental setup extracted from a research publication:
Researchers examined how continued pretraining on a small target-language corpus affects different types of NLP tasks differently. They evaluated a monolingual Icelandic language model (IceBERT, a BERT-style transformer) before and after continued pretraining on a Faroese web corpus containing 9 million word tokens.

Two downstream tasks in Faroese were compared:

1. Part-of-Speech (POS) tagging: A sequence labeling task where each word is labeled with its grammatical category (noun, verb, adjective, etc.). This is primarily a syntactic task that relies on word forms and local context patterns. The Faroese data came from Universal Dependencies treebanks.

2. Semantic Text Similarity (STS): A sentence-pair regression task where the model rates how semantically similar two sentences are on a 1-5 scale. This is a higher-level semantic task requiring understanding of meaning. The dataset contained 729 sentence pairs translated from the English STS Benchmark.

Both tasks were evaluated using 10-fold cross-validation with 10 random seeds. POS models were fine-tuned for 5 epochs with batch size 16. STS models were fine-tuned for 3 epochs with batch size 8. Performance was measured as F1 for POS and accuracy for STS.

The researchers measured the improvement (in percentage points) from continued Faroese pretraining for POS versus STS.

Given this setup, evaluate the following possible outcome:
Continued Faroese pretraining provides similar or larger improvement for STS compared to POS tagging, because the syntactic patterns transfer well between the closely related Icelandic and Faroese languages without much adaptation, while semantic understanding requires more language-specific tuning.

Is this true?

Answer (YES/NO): NO